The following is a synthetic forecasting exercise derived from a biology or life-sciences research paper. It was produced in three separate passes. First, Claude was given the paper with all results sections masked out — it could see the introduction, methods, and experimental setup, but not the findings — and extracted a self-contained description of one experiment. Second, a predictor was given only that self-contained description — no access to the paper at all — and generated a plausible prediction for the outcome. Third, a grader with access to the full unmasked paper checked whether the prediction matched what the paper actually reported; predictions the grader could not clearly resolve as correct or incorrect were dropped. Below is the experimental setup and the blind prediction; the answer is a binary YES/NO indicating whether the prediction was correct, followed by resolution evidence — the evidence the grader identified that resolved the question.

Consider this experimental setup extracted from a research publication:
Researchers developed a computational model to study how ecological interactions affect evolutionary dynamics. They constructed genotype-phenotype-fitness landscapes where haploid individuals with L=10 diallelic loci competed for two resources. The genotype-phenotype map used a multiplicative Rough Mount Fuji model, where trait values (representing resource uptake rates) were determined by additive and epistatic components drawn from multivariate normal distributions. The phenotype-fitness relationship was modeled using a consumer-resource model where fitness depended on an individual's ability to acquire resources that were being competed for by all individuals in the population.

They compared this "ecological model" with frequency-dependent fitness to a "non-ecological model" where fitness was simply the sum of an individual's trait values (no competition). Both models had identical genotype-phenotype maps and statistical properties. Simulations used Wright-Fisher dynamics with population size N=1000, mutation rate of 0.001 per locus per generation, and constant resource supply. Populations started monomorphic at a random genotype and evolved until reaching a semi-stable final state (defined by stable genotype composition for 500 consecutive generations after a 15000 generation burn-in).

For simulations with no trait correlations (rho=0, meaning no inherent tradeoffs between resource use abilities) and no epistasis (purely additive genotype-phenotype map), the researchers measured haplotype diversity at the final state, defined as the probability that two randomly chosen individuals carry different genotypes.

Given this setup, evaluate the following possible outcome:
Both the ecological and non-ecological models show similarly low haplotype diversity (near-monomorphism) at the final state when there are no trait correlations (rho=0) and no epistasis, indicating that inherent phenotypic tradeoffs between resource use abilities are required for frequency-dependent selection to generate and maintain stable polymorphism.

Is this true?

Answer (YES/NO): NO